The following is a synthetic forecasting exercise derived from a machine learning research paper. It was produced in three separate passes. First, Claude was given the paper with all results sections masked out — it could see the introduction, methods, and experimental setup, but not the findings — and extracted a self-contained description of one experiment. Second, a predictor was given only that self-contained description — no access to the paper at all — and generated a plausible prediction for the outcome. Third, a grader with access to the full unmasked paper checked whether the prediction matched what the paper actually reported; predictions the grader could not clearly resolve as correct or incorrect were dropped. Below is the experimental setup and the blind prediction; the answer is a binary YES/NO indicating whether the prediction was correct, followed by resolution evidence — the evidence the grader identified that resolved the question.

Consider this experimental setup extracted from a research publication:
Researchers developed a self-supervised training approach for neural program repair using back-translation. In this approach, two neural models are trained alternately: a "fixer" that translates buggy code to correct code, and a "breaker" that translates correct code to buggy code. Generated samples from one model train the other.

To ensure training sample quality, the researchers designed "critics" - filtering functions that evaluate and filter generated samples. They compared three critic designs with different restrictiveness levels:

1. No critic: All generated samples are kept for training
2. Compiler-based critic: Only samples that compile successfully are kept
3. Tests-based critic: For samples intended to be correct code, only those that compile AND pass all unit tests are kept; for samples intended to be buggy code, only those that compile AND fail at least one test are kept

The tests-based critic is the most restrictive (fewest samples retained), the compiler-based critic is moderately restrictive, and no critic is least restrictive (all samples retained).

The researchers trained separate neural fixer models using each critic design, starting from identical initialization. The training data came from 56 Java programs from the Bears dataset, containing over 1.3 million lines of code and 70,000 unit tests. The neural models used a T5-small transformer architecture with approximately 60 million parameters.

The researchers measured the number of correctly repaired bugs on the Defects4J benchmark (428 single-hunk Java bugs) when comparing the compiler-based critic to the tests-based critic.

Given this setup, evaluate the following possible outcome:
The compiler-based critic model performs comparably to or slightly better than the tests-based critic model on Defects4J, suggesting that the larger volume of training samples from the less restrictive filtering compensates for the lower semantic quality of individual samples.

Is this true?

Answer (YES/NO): YES